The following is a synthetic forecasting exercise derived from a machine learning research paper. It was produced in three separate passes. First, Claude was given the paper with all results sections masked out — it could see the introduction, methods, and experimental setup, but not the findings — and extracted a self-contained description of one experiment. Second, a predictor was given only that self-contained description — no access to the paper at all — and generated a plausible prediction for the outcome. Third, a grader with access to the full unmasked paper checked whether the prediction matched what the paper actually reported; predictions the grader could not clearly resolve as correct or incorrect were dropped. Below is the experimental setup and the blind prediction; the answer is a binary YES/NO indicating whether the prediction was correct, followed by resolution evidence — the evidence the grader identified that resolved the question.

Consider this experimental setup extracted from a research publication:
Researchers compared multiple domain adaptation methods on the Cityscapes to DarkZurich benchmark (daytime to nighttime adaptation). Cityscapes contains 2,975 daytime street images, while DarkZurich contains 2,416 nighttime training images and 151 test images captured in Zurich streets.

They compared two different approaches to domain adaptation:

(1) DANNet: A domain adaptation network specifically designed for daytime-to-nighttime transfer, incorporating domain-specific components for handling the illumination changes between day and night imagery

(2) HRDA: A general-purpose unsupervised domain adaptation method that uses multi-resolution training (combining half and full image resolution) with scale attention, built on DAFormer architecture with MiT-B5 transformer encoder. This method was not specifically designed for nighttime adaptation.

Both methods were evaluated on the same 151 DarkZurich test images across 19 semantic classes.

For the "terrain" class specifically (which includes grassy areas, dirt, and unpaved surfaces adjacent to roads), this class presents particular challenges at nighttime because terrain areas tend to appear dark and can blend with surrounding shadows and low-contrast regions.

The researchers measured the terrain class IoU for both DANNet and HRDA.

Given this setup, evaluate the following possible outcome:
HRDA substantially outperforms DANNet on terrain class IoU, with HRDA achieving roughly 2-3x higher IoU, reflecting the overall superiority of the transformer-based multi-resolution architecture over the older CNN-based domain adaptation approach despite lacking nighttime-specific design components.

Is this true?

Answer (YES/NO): NO